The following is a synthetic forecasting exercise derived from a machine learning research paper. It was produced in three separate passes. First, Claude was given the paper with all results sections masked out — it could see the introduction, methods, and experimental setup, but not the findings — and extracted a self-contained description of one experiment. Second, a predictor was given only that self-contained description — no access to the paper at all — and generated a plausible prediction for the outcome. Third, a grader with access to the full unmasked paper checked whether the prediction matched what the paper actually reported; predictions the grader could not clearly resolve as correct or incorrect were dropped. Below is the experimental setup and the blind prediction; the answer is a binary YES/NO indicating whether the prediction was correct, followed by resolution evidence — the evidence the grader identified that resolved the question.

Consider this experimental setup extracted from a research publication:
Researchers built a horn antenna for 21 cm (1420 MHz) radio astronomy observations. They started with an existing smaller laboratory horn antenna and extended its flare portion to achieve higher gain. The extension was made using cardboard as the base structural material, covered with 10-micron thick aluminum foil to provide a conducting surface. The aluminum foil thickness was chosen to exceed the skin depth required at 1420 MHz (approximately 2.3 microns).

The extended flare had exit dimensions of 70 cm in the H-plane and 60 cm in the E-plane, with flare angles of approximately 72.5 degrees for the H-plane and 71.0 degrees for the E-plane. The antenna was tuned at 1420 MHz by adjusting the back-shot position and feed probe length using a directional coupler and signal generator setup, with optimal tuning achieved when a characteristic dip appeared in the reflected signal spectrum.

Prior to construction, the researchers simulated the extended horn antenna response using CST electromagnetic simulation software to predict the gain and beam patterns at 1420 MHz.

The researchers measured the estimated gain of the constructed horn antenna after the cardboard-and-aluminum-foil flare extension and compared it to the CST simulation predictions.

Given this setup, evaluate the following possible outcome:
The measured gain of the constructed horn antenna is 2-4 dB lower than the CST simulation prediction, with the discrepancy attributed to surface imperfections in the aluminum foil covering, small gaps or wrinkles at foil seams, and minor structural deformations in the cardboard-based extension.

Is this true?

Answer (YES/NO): NO